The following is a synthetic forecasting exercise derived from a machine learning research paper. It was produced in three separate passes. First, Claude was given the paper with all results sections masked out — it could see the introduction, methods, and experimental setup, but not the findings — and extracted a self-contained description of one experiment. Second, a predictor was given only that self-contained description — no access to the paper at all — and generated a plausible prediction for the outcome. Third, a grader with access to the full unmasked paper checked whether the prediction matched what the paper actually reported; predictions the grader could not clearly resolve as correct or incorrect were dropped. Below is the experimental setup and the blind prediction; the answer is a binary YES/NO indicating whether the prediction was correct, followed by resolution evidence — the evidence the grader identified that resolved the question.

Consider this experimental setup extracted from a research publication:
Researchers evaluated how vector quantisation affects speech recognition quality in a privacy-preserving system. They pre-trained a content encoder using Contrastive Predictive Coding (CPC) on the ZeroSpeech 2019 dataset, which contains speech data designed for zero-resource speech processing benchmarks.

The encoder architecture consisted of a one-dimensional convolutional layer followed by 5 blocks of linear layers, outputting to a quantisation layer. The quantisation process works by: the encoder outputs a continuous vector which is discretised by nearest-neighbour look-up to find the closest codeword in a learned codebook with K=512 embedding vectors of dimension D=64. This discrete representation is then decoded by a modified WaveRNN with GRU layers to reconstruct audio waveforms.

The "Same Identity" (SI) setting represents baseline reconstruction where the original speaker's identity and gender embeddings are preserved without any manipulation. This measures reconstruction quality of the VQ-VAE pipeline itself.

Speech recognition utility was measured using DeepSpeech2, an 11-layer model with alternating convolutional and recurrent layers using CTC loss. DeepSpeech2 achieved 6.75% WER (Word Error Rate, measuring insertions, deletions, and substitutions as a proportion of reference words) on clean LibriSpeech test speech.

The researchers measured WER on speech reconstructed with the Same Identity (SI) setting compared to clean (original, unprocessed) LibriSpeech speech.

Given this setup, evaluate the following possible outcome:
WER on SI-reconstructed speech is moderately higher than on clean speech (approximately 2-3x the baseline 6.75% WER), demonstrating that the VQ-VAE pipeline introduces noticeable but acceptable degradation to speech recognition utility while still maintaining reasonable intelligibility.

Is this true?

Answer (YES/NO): NO